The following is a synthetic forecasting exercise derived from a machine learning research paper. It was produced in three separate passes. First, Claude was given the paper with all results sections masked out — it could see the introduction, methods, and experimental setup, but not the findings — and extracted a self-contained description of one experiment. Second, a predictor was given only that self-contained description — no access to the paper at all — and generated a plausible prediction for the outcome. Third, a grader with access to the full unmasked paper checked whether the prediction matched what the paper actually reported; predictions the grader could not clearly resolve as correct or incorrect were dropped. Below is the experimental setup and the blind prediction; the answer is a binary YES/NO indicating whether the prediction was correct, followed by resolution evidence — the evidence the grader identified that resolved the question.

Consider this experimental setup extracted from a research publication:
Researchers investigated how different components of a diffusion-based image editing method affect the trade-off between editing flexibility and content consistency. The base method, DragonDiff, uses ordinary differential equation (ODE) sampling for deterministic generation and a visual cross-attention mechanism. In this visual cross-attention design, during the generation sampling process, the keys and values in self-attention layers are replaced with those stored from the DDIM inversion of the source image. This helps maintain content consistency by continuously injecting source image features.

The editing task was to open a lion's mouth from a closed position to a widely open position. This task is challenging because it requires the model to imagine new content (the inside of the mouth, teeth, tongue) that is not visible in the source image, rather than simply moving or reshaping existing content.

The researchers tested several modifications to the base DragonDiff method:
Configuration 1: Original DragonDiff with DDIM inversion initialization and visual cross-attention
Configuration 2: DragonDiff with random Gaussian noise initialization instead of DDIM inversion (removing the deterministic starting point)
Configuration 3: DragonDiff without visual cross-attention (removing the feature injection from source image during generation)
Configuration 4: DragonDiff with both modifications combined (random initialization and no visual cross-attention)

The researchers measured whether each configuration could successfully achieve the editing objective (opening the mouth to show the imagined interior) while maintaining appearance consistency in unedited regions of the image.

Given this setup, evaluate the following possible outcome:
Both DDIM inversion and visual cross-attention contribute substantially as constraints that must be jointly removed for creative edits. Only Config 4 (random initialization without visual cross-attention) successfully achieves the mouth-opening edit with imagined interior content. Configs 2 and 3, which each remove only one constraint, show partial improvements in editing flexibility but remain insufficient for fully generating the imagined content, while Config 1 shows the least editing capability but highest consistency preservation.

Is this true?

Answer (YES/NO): YES